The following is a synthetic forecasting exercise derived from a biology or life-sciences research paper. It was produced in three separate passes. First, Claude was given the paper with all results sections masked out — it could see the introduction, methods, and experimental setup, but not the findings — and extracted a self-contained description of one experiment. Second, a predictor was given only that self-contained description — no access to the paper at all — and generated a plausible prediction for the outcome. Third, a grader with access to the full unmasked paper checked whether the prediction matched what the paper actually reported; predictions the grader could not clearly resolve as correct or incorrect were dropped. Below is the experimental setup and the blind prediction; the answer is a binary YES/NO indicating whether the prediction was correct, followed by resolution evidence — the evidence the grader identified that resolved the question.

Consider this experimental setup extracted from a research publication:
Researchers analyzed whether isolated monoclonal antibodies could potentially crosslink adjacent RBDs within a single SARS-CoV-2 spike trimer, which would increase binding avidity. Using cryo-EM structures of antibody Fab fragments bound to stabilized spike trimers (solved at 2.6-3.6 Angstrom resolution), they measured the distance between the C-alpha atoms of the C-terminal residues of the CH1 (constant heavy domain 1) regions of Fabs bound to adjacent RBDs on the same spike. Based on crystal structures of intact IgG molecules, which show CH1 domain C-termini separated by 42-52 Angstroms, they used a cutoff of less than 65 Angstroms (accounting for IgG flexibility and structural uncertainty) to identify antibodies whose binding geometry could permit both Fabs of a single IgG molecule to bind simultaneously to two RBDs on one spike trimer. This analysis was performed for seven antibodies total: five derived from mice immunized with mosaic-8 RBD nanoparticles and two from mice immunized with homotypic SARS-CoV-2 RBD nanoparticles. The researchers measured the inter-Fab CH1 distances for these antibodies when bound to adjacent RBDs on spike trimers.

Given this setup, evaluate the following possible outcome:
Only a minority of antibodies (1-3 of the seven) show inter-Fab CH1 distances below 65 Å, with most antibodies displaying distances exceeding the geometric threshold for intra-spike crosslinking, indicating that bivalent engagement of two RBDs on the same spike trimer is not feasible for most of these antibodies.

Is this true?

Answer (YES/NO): YES